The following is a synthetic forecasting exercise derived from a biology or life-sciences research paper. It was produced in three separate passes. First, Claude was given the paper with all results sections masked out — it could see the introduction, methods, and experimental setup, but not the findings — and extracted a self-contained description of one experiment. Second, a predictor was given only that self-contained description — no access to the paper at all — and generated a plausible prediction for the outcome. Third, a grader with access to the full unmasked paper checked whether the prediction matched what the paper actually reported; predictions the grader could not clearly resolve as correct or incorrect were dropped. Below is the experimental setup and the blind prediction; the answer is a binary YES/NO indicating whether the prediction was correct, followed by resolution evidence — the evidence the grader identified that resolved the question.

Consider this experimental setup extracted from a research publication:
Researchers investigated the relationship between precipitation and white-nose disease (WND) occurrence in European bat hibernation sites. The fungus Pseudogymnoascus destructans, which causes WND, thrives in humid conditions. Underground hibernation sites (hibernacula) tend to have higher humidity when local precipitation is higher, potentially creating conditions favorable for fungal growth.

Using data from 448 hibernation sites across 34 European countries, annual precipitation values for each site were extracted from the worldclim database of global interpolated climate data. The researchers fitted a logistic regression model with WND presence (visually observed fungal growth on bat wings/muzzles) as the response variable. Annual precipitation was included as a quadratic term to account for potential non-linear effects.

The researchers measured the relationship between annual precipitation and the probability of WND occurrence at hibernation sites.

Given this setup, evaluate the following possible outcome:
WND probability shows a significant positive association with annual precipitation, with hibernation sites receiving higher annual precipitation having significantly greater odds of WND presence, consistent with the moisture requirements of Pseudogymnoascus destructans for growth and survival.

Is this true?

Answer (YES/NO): NO